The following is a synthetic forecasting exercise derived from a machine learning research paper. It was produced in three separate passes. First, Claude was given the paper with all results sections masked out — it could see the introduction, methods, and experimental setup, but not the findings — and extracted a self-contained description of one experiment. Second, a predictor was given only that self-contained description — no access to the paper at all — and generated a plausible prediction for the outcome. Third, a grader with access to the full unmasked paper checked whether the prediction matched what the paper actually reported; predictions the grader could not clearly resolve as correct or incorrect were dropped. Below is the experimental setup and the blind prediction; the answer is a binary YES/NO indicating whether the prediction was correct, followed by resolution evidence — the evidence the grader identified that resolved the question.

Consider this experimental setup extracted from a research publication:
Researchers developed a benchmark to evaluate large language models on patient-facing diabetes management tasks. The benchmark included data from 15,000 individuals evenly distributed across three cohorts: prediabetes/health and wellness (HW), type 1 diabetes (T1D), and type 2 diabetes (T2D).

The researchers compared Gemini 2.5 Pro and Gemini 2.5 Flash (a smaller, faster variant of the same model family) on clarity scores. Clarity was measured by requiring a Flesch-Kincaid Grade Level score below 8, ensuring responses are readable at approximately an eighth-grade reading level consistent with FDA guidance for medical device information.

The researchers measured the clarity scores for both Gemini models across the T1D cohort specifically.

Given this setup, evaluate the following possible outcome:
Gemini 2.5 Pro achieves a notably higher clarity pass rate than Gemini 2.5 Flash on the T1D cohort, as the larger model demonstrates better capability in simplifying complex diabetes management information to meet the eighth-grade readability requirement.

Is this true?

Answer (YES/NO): NO